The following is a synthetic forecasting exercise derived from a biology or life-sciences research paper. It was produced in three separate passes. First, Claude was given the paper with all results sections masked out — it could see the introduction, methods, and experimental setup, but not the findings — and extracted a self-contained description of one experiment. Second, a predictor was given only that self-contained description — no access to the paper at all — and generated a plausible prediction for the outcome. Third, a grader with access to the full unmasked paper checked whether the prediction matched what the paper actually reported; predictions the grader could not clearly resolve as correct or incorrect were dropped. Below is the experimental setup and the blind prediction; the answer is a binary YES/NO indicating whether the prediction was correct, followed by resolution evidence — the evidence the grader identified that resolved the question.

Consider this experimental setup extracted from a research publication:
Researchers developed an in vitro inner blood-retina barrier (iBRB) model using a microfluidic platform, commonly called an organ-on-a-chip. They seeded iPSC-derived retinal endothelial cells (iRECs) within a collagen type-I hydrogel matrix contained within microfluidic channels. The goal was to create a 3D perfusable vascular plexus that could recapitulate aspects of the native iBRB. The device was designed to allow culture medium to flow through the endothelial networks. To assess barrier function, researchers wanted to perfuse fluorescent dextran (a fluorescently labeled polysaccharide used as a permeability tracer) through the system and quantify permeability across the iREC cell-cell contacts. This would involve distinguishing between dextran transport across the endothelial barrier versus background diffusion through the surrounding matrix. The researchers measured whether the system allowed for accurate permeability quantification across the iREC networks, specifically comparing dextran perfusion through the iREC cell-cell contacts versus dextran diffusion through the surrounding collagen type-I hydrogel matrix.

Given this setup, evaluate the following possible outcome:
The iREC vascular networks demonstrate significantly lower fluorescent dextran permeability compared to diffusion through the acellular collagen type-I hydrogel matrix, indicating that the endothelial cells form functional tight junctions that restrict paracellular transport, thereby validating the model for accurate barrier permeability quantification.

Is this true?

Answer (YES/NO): NO